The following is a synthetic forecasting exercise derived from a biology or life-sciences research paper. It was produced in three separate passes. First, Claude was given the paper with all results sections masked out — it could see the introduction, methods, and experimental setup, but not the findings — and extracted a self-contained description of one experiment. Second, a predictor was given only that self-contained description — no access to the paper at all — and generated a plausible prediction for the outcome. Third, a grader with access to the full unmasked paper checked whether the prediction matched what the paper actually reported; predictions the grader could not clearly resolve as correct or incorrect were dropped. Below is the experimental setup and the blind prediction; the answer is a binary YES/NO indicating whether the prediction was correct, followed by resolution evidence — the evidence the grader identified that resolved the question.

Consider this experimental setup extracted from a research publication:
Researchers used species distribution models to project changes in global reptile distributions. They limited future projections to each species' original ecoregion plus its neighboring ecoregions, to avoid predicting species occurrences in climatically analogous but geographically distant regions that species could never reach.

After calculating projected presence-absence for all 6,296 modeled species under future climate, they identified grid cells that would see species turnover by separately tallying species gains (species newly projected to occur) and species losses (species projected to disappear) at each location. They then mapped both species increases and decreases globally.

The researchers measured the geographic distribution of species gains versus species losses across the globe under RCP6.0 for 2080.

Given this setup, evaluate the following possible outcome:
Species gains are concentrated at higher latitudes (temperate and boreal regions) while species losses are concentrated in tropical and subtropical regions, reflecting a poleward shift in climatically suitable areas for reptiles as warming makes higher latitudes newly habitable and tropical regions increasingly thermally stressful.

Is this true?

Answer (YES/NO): NO